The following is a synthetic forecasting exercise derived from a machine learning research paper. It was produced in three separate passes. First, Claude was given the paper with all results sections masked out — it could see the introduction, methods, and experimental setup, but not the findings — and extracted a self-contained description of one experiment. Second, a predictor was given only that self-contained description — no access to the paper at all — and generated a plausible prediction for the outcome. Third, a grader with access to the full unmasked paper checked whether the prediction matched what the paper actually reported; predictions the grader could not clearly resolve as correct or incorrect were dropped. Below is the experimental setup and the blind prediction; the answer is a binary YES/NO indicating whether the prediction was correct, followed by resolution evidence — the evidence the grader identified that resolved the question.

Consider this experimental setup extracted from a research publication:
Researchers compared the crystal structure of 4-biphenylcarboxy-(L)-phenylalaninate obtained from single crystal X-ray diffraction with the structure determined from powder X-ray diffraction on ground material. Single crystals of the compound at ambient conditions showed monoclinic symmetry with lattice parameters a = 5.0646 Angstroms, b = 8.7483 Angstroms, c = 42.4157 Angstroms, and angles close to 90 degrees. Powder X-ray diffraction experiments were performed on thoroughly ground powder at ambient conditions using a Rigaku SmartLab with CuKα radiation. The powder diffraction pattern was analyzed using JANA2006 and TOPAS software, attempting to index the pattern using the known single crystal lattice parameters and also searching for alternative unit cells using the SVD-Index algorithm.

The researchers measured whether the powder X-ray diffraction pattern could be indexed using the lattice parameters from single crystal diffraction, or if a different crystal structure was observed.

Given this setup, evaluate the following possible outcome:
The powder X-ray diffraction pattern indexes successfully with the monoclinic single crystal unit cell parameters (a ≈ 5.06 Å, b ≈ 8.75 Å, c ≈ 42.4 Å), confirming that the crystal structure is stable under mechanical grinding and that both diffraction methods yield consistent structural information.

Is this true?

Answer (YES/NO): NO